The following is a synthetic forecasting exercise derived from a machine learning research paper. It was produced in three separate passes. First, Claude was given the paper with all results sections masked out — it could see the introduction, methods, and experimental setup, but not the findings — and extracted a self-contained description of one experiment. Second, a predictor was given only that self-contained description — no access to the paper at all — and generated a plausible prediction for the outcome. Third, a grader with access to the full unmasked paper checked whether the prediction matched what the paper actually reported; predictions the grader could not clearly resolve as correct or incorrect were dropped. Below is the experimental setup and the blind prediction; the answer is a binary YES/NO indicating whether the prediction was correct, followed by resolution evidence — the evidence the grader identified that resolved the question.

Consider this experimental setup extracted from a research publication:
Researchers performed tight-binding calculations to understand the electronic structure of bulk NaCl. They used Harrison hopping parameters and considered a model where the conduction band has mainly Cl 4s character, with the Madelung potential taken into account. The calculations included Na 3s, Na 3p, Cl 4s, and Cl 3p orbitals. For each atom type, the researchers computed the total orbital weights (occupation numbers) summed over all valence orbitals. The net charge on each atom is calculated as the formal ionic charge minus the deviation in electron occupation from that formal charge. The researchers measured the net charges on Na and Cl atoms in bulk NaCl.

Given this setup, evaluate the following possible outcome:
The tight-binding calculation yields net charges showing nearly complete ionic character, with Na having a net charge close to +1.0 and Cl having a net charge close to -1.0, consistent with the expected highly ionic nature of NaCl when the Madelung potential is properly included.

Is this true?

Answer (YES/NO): NO